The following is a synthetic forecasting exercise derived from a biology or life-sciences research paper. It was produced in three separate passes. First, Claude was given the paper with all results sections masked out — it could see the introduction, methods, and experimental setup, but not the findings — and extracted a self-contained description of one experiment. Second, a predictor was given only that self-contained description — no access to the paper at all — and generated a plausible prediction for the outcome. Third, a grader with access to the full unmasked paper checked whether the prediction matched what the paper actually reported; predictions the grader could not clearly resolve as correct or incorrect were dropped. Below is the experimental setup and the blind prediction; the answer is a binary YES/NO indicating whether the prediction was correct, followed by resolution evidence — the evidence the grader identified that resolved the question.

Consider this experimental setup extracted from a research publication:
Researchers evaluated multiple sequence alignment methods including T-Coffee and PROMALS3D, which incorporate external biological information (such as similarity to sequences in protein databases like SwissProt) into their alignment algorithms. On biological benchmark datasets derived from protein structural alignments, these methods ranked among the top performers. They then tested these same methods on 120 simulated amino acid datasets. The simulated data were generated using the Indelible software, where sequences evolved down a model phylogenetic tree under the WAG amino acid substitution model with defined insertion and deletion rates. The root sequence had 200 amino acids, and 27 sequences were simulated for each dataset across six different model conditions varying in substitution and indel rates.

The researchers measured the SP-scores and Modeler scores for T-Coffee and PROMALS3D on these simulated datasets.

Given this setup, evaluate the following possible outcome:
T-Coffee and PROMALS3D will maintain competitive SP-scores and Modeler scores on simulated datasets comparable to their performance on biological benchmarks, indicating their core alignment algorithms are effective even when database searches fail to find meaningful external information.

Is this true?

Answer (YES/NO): NO